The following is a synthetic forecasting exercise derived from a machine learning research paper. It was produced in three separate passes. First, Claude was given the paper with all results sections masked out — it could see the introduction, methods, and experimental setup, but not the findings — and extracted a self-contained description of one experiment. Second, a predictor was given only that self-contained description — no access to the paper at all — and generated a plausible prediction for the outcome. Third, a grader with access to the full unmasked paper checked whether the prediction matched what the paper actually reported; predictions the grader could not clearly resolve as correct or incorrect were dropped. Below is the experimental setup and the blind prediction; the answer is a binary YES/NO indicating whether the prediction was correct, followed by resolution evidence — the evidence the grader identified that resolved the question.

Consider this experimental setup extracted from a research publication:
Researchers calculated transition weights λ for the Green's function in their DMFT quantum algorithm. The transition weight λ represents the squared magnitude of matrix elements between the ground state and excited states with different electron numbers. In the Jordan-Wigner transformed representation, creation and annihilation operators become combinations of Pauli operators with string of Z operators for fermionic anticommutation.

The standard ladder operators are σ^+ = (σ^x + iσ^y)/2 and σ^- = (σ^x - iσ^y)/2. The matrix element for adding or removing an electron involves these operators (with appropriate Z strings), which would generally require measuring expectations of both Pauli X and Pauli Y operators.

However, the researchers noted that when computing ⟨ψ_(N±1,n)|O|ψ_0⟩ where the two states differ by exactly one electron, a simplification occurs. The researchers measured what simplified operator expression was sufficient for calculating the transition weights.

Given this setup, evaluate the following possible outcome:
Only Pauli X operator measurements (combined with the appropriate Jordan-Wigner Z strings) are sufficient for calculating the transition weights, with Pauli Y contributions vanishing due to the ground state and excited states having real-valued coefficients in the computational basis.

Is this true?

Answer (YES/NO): YES